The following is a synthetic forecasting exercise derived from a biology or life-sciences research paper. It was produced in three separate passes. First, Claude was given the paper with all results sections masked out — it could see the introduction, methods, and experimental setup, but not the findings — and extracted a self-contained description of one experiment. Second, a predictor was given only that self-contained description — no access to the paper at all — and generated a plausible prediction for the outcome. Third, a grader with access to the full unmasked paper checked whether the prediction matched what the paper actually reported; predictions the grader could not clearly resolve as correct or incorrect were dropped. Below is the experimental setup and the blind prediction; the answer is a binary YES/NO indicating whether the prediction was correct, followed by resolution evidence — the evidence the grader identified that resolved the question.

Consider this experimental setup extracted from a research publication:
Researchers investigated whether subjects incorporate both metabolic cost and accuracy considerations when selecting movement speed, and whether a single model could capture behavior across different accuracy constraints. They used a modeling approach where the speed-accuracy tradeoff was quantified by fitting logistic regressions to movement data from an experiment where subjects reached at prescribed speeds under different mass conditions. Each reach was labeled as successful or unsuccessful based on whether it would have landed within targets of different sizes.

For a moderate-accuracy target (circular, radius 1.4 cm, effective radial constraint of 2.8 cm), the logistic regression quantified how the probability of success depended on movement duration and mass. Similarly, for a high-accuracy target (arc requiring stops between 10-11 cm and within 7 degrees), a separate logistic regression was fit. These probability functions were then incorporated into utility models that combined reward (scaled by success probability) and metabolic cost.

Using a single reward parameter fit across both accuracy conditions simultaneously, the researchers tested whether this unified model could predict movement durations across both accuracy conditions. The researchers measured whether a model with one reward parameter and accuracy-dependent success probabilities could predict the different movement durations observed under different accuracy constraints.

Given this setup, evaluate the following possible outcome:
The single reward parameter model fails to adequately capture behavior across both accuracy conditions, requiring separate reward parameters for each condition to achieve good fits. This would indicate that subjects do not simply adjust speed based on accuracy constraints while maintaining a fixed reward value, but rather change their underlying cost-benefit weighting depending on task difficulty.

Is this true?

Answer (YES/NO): NO